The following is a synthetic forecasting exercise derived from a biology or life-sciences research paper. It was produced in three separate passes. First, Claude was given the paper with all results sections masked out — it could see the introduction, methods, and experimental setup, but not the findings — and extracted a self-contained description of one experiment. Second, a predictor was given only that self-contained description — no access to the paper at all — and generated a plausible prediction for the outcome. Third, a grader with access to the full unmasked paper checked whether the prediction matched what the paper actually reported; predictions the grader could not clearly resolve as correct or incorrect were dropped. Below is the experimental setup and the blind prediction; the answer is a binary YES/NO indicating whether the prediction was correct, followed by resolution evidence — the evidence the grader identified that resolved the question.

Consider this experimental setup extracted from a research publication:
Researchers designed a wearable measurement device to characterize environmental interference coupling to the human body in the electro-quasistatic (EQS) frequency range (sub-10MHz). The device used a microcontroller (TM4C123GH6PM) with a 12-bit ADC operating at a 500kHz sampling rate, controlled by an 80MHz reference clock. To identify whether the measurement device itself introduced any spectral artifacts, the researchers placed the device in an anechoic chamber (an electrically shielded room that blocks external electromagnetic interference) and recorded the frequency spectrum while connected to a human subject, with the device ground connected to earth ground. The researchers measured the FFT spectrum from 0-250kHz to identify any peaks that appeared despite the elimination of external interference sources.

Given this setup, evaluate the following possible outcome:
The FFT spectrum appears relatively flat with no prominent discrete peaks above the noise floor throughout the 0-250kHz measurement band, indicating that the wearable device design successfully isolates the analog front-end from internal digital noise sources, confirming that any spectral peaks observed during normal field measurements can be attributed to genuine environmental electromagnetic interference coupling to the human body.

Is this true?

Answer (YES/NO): NO